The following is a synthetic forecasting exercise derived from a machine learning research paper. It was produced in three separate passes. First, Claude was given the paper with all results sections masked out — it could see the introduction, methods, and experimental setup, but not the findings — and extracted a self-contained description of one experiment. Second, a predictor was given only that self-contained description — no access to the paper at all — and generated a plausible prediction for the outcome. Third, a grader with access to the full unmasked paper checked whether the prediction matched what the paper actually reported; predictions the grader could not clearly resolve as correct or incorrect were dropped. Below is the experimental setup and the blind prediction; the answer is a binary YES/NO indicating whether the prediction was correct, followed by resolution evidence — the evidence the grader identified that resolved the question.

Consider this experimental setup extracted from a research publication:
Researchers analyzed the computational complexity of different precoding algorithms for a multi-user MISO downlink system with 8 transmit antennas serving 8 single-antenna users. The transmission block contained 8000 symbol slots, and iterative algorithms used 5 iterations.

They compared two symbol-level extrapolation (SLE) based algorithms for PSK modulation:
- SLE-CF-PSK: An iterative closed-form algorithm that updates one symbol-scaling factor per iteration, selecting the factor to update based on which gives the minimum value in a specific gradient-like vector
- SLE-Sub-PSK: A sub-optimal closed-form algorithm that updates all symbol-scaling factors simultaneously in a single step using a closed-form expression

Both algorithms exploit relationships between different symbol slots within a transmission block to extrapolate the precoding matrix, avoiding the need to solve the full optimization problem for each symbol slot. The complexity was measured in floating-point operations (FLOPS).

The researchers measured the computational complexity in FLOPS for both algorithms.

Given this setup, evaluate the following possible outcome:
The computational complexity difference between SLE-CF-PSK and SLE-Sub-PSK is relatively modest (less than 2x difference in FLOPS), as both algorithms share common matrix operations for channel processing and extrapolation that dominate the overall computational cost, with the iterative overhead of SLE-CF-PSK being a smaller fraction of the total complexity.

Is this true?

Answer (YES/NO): YES